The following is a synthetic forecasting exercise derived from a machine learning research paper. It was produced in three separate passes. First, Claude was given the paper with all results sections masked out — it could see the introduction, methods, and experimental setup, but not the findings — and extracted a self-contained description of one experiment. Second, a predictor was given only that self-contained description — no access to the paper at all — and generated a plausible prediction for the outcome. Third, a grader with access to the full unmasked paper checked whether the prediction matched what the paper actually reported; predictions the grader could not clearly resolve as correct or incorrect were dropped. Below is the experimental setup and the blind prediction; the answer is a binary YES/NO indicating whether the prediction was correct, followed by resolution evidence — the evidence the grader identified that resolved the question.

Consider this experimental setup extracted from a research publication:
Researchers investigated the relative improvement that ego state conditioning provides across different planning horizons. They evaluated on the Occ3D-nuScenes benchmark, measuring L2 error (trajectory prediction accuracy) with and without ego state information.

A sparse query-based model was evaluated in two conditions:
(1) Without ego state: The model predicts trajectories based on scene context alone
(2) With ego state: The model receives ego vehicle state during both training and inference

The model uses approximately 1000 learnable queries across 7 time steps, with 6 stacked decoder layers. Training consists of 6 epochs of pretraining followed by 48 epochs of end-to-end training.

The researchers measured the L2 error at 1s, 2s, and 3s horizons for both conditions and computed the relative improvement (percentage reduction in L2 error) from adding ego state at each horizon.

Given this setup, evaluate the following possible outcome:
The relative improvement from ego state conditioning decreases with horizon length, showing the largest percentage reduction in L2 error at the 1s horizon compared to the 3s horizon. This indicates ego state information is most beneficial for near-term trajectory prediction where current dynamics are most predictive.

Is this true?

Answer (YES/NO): NO